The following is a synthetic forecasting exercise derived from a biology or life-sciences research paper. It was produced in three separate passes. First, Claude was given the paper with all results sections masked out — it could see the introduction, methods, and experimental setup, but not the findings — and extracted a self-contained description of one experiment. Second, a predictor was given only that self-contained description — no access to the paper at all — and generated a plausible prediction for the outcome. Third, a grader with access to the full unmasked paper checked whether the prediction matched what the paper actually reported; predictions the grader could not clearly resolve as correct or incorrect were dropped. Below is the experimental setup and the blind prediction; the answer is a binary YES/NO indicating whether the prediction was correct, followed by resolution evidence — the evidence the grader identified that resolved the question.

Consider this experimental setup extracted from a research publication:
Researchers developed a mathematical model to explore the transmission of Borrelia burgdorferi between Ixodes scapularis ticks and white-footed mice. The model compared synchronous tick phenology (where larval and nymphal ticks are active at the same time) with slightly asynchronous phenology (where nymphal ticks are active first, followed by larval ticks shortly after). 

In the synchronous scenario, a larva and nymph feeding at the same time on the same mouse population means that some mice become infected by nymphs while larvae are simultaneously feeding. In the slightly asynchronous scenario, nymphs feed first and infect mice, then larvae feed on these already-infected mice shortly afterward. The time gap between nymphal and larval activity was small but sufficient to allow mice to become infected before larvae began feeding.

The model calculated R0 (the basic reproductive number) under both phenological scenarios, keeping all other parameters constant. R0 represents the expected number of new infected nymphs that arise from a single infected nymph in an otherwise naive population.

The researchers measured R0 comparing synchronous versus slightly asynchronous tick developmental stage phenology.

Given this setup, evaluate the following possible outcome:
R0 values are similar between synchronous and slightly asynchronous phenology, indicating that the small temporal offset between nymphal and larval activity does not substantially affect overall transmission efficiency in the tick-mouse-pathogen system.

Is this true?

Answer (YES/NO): NO